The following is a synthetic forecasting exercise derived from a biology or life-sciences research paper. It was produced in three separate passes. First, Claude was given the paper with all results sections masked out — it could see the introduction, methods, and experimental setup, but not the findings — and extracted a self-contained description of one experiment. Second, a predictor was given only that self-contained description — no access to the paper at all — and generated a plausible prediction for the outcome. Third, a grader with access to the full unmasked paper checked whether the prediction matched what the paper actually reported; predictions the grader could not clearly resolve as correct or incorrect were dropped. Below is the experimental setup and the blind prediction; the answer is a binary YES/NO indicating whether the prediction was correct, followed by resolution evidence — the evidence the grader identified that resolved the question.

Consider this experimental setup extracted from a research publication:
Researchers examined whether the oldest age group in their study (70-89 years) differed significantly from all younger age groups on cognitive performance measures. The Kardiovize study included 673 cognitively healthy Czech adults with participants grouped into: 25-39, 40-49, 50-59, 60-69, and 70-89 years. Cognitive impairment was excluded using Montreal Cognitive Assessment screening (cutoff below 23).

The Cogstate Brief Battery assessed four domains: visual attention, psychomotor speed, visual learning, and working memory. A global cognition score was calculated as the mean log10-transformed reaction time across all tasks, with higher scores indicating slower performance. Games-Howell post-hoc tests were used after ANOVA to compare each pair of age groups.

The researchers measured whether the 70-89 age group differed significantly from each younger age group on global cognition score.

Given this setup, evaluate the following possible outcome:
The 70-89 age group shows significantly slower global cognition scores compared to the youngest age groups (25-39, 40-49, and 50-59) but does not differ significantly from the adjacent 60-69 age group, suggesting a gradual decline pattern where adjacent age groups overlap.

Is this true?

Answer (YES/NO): YES